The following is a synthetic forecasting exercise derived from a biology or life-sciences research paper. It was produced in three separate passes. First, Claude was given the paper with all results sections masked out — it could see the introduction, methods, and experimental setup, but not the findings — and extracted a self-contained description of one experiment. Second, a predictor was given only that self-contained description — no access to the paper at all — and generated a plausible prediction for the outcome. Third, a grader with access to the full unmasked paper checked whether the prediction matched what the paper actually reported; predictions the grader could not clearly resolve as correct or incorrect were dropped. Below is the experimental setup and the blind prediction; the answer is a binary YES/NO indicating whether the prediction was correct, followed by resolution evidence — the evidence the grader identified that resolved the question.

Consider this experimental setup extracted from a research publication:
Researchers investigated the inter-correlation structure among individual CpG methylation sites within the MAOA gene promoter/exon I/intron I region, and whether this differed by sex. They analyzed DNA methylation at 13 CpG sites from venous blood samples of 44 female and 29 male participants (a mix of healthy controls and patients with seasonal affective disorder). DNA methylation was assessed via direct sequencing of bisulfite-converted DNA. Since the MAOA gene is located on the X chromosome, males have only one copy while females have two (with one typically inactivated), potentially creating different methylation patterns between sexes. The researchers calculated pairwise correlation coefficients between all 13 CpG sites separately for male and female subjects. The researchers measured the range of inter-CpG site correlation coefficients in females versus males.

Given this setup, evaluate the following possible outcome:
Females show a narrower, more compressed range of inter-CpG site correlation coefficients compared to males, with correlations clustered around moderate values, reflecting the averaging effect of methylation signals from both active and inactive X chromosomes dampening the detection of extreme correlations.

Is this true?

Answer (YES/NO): NO